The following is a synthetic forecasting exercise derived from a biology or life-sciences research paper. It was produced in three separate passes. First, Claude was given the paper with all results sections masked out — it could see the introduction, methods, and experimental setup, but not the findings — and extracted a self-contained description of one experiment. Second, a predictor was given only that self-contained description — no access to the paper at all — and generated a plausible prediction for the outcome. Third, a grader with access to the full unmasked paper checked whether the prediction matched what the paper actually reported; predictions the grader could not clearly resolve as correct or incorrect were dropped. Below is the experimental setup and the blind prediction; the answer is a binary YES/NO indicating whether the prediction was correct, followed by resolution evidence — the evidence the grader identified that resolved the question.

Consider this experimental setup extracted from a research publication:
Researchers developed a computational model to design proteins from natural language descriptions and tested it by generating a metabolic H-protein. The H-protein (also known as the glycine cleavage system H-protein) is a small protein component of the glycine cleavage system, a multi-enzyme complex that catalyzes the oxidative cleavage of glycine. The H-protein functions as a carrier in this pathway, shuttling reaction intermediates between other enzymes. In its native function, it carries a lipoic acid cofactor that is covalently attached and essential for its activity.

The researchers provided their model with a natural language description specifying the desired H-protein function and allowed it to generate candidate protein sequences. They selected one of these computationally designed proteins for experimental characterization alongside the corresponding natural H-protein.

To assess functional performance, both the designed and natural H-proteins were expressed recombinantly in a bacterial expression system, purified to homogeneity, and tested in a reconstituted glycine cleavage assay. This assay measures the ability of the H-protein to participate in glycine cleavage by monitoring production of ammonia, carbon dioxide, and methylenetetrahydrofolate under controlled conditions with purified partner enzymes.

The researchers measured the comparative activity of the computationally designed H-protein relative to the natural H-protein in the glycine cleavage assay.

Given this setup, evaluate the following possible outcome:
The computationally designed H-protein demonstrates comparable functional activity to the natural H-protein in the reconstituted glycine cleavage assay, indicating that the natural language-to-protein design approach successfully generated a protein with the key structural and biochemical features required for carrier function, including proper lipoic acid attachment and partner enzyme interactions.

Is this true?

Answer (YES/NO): NO